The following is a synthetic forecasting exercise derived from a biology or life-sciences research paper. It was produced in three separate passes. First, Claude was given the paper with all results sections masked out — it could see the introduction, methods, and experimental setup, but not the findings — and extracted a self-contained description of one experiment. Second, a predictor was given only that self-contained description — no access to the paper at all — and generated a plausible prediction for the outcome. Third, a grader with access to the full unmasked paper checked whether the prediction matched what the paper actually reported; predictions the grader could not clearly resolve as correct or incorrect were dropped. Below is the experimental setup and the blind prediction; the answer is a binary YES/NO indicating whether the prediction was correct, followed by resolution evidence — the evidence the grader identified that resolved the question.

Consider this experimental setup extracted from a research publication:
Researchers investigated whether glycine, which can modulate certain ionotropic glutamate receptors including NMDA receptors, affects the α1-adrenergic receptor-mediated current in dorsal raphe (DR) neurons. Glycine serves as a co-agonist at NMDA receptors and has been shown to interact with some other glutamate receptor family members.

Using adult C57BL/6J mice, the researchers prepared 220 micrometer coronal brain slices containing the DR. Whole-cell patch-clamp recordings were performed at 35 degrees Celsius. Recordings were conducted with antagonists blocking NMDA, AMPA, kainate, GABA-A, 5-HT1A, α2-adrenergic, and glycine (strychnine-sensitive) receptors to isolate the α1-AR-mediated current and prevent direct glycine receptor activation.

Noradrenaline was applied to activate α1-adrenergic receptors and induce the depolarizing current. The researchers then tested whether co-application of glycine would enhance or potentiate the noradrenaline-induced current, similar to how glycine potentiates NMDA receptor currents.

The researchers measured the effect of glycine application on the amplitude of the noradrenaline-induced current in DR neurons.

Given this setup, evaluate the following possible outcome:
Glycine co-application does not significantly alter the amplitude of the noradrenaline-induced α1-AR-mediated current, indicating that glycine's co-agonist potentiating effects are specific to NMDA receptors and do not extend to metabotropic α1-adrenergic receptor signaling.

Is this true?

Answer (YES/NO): NO